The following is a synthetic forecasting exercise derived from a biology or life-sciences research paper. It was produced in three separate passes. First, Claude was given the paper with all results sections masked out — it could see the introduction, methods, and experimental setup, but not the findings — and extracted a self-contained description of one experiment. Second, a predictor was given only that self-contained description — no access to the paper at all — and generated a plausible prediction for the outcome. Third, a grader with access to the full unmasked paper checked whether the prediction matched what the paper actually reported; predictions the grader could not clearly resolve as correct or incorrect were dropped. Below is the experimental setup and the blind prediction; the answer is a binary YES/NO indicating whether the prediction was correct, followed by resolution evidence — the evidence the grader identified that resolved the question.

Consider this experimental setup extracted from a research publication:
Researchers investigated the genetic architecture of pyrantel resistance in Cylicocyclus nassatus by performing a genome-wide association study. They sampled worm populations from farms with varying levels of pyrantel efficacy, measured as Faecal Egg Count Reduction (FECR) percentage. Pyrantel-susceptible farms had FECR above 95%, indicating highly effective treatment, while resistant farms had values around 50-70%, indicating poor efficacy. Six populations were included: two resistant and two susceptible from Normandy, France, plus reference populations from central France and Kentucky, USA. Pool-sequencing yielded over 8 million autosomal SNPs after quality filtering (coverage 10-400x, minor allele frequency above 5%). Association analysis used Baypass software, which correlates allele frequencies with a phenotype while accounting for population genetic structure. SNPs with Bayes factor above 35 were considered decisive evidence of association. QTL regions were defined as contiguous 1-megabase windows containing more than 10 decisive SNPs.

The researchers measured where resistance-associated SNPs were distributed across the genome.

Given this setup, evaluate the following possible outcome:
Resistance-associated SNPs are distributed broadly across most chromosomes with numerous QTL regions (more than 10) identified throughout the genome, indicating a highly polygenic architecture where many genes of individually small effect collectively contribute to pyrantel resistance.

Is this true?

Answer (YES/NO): NO